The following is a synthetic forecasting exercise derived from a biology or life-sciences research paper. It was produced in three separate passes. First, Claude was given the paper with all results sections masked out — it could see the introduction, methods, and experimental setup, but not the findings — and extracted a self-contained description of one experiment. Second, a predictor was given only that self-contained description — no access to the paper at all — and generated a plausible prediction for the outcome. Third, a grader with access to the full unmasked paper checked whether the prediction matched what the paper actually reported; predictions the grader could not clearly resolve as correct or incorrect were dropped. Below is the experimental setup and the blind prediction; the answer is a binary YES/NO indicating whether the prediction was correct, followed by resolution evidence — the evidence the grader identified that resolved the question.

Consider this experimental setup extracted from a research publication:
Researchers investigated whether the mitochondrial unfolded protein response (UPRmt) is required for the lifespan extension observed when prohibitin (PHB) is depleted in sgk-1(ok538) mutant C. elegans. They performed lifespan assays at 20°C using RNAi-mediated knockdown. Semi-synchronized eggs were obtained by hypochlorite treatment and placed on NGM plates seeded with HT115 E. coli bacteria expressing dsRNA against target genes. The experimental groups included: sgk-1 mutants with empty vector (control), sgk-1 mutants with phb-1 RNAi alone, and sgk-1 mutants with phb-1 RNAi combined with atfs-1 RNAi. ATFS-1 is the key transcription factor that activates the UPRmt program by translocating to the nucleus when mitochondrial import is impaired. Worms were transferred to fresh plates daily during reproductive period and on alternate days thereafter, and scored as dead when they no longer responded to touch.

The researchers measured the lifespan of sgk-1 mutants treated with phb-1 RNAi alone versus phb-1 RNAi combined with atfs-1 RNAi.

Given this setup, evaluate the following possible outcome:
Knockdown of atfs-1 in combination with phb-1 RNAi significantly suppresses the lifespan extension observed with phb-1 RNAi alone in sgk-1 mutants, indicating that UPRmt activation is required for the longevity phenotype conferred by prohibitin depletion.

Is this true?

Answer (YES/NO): YES